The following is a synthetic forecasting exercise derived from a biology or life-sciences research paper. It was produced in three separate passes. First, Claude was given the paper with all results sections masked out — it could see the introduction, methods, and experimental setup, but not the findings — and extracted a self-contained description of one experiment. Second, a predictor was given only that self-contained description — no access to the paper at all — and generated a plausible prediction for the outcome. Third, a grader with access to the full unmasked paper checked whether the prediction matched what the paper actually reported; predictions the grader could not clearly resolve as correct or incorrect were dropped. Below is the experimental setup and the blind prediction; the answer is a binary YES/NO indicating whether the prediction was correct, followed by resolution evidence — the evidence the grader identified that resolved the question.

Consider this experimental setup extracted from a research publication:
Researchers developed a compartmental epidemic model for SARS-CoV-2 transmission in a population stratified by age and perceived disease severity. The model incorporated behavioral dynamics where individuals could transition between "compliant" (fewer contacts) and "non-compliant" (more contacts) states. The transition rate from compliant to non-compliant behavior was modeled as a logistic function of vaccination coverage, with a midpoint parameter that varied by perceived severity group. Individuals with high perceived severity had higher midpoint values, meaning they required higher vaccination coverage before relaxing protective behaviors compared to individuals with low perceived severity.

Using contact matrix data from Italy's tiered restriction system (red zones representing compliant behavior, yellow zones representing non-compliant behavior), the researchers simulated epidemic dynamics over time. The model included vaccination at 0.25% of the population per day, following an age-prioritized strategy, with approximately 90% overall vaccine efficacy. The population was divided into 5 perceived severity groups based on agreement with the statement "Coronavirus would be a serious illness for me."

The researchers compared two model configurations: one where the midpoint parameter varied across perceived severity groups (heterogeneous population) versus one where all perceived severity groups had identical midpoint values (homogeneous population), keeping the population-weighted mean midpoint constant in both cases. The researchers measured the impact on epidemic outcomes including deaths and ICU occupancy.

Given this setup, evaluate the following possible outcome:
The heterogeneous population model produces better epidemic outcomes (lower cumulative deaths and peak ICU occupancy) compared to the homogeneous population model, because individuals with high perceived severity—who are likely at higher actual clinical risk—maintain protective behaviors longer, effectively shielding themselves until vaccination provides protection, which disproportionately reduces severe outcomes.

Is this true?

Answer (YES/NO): NO